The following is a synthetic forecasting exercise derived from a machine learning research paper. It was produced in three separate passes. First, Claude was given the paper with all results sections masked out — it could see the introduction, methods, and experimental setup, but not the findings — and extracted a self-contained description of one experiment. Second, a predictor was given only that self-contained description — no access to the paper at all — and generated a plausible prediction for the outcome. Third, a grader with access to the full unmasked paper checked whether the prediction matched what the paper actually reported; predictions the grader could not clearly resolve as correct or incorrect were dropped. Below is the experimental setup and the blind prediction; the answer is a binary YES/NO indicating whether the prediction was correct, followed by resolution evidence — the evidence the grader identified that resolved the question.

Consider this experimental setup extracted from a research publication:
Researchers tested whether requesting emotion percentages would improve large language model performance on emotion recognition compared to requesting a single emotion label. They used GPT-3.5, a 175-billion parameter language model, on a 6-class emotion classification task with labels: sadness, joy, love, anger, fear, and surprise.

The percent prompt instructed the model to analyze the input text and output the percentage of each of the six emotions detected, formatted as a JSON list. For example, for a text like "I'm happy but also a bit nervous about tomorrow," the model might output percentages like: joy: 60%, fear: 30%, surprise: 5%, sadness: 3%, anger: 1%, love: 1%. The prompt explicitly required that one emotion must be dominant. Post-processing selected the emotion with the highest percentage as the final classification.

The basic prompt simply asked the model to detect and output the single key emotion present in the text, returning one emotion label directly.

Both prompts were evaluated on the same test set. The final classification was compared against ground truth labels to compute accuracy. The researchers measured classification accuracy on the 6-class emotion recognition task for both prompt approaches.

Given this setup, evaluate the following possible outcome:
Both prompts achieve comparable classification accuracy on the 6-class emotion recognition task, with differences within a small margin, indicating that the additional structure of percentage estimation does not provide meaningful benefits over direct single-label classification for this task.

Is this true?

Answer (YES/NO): NO